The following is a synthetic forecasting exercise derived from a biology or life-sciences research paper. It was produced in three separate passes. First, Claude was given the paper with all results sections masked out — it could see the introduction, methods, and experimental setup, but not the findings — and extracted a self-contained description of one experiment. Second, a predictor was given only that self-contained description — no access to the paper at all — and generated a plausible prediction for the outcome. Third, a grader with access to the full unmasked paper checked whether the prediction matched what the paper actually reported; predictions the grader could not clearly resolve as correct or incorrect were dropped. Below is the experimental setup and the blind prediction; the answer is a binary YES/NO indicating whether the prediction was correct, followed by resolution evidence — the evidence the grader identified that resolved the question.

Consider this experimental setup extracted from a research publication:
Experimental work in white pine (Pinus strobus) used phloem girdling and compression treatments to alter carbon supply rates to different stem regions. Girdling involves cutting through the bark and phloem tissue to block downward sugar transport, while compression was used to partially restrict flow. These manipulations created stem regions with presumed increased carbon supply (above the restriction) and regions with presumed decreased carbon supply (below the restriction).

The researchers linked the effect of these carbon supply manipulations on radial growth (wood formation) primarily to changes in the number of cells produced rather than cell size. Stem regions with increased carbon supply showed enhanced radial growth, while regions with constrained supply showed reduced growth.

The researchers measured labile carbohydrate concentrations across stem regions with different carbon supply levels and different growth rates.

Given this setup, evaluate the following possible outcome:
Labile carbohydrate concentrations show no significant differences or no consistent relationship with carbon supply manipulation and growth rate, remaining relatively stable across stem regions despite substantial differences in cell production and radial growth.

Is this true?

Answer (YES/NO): YES